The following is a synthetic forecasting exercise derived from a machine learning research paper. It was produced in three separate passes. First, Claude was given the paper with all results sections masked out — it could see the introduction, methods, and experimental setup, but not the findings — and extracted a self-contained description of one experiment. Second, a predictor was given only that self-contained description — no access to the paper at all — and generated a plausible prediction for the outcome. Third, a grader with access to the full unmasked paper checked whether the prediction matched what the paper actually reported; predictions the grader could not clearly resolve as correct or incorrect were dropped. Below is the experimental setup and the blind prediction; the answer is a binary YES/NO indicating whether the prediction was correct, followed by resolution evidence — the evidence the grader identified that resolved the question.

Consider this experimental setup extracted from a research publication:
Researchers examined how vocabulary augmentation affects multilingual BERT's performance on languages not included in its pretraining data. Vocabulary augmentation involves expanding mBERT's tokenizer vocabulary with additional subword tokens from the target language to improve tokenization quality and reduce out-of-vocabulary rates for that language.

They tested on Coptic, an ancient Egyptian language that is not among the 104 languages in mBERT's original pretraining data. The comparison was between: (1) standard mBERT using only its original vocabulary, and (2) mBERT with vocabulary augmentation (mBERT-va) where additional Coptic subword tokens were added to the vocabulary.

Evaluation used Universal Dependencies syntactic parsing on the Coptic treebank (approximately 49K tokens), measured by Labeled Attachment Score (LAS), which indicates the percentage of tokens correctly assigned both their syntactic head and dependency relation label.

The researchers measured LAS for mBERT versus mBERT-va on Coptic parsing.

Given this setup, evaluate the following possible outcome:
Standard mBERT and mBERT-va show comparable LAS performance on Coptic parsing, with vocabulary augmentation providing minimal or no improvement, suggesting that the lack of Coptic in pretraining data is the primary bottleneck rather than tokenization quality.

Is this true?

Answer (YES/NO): NO